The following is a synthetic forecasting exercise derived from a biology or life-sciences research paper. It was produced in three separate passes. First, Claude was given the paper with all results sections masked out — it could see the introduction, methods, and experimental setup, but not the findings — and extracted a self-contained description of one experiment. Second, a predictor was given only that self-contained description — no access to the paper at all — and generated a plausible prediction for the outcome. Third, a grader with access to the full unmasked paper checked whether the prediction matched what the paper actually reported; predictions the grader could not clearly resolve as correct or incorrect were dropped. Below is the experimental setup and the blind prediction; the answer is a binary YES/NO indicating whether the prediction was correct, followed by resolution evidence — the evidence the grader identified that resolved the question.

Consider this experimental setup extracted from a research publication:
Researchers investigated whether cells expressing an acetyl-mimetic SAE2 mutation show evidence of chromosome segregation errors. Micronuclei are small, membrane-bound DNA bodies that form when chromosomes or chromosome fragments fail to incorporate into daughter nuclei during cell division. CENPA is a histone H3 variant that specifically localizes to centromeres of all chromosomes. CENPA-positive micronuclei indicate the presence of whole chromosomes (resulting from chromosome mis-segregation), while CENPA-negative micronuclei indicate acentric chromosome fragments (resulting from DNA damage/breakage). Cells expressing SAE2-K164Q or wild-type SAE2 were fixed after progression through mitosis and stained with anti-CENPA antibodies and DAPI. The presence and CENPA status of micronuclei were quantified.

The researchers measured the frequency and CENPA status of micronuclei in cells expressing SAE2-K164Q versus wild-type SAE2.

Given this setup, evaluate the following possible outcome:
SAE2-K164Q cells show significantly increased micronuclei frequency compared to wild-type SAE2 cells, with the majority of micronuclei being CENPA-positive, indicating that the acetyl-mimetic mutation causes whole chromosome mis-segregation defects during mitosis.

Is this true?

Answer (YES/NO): NO